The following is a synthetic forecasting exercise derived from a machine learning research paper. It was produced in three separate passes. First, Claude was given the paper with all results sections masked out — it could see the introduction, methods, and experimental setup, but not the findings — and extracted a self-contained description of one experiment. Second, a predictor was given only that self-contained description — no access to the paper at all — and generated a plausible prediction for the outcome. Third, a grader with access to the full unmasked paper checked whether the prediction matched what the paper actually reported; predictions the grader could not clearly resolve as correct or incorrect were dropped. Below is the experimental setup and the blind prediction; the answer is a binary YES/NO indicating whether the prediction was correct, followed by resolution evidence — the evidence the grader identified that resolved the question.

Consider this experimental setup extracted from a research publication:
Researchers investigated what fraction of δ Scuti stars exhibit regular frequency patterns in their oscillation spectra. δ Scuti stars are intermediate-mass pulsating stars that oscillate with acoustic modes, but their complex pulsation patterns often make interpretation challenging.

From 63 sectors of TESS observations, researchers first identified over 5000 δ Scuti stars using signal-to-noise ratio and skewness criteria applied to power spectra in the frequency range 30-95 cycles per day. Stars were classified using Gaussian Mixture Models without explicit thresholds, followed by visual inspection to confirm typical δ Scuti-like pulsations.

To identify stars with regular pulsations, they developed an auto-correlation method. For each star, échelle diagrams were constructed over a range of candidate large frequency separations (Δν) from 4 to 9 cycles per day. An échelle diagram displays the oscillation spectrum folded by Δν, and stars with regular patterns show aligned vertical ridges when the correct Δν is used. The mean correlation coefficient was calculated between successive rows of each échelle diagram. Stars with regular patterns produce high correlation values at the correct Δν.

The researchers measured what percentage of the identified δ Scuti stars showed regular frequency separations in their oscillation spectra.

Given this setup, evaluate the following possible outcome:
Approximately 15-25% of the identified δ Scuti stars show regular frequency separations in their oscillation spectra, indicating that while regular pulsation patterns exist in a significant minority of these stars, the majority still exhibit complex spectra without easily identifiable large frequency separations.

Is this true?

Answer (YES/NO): NO